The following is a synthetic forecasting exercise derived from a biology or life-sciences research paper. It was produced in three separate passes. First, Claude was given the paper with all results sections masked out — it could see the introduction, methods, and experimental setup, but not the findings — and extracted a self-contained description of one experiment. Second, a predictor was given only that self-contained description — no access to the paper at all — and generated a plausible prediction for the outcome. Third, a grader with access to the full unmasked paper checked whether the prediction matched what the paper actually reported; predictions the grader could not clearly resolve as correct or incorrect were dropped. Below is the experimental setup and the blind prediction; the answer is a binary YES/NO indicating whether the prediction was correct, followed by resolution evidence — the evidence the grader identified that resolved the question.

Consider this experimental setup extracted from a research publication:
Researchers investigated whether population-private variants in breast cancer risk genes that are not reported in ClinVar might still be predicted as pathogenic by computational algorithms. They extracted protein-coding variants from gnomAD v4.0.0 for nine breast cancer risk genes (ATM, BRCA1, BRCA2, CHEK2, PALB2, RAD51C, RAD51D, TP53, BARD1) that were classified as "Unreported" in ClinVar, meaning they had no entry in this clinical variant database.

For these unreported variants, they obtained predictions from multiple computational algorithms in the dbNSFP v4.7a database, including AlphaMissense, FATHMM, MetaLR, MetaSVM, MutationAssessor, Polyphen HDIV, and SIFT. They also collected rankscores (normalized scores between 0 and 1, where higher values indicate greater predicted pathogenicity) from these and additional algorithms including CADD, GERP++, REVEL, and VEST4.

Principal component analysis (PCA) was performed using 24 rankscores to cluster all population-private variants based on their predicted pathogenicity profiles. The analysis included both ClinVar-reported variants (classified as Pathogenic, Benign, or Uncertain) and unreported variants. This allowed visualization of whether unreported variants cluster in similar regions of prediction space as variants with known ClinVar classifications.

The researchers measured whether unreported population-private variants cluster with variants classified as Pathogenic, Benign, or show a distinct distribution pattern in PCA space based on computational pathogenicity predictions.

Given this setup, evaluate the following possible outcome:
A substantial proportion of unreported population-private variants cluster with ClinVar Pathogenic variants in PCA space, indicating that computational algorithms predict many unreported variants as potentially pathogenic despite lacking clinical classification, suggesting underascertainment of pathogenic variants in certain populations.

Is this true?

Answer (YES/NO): NO